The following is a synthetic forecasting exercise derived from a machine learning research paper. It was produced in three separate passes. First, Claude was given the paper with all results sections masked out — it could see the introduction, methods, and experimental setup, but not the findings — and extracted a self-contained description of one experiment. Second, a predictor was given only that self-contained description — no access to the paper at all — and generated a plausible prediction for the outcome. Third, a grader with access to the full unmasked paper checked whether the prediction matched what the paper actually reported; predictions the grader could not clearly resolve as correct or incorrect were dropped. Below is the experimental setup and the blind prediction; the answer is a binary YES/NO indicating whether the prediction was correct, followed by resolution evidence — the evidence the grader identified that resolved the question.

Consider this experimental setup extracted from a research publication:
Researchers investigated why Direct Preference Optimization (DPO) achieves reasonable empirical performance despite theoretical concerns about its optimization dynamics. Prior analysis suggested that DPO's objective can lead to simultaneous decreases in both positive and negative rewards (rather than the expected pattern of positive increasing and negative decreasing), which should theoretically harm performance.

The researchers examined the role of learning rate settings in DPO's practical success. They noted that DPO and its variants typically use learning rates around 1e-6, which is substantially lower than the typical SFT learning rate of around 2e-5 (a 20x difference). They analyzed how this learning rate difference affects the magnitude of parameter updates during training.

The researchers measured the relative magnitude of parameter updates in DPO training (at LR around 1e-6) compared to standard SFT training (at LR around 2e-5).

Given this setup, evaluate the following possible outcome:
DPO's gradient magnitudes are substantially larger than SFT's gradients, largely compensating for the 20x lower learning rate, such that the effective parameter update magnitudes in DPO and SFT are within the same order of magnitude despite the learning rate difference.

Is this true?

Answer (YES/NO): NO